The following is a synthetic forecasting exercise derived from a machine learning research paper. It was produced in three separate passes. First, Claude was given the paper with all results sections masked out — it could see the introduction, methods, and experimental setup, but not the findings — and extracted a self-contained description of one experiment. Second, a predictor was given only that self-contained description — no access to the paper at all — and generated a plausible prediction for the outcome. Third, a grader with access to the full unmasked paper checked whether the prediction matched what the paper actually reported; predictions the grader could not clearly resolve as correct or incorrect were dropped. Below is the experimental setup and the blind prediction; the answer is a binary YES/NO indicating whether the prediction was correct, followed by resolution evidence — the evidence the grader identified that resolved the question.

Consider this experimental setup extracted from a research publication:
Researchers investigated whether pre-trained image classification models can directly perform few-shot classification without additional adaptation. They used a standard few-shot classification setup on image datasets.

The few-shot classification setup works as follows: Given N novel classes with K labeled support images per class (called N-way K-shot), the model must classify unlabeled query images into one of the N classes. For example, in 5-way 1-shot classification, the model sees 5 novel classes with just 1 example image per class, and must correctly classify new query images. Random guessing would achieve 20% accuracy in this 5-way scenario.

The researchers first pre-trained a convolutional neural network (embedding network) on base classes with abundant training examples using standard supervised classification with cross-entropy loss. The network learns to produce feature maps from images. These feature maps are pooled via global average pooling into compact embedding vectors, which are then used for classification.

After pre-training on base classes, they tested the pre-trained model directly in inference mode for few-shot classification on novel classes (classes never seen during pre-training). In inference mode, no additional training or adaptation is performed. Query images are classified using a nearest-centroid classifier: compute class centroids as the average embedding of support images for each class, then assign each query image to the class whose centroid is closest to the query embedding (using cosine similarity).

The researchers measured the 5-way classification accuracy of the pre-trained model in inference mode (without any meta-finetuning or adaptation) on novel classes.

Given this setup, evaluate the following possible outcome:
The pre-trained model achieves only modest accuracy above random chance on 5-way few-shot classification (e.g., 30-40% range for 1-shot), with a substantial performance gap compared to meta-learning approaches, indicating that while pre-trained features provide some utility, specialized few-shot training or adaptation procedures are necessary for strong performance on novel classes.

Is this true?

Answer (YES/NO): NO